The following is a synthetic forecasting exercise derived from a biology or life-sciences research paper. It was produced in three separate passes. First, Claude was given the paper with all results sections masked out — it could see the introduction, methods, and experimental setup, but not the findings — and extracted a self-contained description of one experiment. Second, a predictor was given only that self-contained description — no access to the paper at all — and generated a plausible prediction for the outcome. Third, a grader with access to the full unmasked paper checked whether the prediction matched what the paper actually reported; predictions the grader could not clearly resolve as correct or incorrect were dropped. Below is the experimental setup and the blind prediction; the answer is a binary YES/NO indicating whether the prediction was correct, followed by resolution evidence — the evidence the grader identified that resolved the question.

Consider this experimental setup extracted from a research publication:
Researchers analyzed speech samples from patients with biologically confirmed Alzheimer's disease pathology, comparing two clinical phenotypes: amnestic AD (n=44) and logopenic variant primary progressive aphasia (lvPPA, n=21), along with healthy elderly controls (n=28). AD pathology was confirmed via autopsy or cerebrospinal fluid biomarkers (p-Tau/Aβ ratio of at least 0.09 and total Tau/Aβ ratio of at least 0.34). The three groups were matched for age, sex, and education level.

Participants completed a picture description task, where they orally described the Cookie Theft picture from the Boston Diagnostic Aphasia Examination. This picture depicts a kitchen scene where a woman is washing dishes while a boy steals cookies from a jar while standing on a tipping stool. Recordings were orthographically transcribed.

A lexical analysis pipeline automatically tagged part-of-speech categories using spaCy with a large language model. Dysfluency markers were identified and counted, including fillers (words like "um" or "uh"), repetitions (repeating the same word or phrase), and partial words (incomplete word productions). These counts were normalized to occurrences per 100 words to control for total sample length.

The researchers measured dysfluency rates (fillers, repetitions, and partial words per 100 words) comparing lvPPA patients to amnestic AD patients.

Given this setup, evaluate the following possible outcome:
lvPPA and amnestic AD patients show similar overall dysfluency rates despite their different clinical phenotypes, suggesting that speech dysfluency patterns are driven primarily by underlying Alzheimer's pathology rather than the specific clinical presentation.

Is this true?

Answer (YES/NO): NO